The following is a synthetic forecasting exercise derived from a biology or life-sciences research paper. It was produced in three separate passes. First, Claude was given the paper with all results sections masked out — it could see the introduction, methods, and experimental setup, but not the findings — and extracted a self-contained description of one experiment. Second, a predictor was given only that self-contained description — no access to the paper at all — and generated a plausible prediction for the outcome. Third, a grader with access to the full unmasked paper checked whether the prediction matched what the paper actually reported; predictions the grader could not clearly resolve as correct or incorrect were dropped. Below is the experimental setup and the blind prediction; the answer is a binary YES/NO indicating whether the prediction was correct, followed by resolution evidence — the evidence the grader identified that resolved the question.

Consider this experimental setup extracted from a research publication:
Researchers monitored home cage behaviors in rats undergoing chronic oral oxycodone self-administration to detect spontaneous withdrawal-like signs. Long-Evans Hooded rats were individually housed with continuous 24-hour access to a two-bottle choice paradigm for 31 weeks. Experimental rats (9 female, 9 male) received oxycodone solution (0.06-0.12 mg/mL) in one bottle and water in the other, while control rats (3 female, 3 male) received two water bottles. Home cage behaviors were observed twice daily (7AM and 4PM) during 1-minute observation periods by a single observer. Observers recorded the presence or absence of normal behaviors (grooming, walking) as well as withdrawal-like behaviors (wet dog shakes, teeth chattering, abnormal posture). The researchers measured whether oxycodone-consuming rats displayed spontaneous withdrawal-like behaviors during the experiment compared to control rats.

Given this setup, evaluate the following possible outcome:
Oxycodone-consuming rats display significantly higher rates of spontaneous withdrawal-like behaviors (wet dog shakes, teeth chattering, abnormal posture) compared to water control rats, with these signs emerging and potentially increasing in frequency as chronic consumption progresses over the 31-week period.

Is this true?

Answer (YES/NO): NO